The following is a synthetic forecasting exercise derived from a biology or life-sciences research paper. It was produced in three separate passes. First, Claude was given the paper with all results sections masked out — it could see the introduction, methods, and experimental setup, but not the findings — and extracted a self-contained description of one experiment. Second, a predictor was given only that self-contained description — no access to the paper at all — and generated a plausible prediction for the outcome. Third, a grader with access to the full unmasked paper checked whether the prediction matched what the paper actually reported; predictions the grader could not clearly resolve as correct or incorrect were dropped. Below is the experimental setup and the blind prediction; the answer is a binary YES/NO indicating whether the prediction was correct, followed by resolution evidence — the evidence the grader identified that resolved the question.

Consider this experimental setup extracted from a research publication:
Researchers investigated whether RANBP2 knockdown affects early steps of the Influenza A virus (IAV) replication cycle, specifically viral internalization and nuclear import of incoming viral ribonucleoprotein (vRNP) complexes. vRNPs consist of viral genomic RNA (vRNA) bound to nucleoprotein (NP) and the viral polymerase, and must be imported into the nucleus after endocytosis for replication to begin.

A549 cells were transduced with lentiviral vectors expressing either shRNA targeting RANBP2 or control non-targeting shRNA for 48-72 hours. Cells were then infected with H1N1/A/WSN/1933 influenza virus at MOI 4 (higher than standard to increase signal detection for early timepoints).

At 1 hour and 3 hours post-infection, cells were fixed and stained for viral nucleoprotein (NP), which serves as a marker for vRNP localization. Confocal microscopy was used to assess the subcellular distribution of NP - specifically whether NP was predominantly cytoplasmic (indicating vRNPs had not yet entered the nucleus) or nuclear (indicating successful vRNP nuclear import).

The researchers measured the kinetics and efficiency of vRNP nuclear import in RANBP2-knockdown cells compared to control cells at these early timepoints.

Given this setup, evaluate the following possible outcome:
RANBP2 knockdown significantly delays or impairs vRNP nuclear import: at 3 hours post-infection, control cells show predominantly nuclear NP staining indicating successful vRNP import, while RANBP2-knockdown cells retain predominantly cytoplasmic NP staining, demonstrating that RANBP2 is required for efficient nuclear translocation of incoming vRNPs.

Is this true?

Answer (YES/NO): NO